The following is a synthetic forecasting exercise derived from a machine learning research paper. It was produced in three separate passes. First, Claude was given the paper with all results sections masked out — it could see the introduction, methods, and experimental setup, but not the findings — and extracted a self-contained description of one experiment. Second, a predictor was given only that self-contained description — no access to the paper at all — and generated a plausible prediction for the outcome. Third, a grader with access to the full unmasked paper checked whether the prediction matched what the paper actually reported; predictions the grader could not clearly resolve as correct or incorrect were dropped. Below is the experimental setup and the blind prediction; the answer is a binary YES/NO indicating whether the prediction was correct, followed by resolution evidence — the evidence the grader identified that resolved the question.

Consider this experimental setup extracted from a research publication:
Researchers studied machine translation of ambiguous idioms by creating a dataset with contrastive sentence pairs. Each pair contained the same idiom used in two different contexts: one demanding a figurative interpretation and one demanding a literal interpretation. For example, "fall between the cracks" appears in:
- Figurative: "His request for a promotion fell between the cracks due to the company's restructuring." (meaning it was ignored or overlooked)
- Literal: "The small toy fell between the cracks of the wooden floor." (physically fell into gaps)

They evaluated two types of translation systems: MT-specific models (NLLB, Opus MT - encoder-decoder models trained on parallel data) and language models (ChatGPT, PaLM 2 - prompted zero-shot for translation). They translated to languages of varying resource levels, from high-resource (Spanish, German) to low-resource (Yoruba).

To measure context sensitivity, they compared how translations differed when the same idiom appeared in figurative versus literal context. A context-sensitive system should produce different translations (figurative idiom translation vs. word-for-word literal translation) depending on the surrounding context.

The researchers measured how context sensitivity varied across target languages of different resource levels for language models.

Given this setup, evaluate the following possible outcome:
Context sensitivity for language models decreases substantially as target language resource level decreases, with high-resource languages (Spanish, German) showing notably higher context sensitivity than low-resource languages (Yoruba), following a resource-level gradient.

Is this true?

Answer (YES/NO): YES